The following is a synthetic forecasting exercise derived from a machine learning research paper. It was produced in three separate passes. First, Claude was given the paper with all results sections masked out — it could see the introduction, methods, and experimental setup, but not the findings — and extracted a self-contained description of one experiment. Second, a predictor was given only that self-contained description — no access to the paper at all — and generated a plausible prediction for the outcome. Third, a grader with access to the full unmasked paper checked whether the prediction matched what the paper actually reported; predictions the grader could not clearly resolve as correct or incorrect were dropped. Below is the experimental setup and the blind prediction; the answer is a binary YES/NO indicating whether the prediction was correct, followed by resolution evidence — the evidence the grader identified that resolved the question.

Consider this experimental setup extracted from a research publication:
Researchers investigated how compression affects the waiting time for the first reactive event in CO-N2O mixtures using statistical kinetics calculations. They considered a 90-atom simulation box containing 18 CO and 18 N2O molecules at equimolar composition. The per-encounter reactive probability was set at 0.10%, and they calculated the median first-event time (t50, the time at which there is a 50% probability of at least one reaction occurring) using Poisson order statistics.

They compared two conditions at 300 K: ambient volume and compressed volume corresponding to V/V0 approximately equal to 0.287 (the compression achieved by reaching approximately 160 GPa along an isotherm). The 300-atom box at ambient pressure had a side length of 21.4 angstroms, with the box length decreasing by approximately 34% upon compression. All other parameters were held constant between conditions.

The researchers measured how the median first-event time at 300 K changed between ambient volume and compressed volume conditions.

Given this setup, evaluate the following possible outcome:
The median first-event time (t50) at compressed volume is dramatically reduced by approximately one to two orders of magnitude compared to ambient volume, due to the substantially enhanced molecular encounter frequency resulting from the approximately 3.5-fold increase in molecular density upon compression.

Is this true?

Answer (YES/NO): NO